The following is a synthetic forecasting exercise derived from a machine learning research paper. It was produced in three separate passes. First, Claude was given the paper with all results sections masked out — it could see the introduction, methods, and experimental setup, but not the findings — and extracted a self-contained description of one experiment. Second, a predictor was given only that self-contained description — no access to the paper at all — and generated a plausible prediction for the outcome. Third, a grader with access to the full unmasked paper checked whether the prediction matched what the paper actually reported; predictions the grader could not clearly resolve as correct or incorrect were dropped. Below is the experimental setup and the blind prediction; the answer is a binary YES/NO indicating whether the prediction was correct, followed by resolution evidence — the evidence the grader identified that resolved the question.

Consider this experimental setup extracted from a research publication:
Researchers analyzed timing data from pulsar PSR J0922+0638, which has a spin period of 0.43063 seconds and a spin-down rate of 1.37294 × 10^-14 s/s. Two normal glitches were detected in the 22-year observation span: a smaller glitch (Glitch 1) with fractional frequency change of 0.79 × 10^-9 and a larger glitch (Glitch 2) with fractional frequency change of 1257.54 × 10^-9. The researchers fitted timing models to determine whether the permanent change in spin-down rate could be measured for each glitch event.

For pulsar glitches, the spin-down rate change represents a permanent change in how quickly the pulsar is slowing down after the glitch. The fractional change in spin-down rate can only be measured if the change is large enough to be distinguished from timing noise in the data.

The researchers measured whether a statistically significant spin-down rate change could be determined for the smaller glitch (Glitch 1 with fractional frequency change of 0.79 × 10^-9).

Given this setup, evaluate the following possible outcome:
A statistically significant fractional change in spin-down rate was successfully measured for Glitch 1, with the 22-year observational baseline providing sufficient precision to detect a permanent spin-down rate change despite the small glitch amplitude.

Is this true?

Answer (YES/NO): NO